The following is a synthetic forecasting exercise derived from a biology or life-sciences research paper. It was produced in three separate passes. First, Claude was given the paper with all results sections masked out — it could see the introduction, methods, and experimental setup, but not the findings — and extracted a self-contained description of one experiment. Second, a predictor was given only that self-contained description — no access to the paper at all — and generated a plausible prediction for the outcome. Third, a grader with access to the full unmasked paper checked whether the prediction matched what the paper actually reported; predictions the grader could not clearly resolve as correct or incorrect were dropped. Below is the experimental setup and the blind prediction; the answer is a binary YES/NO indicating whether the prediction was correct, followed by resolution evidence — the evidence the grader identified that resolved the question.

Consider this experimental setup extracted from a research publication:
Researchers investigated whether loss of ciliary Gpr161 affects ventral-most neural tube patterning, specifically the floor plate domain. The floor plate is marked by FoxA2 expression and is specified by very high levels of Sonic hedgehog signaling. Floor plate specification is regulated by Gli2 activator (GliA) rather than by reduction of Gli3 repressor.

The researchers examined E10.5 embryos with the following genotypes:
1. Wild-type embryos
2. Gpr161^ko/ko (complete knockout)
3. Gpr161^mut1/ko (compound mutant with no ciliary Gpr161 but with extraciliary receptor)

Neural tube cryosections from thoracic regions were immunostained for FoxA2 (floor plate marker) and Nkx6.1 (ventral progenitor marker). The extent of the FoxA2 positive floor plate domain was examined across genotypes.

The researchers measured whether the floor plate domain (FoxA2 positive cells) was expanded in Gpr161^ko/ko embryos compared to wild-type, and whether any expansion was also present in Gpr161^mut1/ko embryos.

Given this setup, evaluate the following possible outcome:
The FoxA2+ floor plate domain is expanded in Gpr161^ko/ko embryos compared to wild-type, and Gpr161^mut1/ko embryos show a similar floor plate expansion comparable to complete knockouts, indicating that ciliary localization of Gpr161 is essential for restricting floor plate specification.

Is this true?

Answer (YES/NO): NO